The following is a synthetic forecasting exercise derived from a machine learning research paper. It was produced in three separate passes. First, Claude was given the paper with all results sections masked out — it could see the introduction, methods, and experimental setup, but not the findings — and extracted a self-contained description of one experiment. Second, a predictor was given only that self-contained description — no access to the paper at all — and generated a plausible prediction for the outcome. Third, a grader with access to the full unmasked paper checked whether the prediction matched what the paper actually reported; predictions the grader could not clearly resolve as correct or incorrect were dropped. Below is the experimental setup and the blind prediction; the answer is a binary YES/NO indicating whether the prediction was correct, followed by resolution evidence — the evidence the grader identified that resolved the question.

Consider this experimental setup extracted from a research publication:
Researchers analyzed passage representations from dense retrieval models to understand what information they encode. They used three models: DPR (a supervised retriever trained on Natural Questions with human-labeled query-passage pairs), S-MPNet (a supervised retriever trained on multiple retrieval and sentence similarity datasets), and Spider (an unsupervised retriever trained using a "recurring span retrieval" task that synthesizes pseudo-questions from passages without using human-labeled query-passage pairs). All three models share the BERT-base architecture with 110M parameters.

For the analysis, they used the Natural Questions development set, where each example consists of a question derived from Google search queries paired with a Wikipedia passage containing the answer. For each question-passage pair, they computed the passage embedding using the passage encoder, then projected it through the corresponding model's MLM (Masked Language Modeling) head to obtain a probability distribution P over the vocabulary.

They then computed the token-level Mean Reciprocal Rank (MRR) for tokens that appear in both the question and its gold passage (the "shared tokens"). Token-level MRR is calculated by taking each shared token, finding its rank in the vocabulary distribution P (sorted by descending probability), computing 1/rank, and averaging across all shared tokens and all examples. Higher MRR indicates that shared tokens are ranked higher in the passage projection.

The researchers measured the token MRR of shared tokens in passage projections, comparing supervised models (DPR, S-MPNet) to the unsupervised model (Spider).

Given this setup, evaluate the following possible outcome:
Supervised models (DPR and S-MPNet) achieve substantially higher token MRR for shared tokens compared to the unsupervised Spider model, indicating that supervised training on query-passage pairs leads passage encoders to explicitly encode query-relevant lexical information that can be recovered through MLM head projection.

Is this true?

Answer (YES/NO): YES